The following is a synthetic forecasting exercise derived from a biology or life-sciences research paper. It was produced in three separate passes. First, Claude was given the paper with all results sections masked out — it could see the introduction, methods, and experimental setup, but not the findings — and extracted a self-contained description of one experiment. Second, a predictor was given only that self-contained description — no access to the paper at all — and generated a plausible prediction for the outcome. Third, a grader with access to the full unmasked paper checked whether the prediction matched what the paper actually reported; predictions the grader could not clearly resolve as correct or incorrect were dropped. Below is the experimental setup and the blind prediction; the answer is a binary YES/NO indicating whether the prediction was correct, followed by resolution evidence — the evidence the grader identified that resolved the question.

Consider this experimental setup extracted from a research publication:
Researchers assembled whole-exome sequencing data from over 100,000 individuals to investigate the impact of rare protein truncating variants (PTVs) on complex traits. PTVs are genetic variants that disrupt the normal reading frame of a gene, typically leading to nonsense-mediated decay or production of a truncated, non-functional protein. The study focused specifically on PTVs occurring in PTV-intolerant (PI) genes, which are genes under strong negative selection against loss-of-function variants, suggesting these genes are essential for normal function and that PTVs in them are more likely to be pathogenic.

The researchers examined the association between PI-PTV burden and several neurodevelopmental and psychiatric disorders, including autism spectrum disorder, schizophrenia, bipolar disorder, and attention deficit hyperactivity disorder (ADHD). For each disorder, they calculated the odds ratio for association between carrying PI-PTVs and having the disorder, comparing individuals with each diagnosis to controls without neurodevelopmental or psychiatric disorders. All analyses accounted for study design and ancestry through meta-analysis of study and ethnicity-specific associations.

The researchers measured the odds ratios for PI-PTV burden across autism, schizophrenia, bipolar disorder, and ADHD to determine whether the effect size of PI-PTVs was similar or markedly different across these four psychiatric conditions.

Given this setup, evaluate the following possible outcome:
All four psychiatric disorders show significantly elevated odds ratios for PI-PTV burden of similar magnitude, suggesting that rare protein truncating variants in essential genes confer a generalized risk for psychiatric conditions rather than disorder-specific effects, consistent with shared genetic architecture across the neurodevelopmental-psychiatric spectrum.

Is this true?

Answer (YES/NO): YES